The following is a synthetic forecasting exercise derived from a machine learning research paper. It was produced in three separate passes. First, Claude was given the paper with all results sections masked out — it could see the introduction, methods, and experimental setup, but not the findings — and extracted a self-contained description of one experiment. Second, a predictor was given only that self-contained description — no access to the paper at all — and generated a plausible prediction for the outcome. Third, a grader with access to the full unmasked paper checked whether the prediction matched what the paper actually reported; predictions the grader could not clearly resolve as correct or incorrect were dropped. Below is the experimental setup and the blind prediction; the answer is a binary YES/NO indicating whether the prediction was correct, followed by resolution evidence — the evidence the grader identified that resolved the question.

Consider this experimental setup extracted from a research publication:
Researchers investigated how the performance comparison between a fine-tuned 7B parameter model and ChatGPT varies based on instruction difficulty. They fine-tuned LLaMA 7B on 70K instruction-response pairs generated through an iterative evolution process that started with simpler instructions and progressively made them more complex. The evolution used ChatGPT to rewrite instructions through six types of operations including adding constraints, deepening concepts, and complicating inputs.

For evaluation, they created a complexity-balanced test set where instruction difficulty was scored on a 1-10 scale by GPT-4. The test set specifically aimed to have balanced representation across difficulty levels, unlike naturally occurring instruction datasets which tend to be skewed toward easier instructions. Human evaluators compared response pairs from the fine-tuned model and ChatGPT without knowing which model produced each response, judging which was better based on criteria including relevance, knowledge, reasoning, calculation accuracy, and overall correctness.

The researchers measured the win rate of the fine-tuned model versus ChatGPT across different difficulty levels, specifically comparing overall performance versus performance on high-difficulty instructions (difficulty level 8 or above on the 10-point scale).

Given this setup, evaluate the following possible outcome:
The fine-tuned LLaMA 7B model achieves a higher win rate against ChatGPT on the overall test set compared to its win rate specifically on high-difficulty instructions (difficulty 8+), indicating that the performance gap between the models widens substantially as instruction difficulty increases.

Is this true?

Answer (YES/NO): NO